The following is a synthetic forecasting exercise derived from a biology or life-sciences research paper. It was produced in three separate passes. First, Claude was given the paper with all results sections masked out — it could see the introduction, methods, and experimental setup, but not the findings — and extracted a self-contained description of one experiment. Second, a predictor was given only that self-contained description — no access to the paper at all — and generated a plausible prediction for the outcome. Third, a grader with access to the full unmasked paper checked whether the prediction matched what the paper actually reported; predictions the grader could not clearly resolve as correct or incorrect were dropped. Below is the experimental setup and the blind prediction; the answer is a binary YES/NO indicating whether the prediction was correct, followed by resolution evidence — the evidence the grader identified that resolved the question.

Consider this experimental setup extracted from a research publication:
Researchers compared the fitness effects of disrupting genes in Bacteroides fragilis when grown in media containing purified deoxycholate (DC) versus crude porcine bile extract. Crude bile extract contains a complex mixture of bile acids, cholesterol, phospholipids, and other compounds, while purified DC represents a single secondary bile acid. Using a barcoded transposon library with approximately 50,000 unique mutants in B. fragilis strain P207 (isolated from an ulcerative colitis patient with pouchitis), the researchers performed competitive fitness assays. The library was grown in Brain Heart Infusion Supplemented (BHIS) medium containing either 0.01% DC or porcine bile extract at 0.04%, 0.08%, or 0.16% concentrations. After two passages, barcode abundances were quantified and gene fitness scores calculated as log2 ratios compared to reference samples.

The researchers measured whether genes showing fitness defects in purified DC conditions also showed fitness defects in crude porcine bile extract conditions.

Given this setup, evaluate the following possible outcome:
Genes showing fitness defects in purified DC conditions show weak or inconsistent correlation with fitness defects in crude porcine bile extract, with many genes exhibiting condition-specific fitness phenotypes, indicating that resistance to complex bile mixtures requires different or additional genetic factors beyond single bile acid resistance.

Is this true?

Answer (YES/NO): NO